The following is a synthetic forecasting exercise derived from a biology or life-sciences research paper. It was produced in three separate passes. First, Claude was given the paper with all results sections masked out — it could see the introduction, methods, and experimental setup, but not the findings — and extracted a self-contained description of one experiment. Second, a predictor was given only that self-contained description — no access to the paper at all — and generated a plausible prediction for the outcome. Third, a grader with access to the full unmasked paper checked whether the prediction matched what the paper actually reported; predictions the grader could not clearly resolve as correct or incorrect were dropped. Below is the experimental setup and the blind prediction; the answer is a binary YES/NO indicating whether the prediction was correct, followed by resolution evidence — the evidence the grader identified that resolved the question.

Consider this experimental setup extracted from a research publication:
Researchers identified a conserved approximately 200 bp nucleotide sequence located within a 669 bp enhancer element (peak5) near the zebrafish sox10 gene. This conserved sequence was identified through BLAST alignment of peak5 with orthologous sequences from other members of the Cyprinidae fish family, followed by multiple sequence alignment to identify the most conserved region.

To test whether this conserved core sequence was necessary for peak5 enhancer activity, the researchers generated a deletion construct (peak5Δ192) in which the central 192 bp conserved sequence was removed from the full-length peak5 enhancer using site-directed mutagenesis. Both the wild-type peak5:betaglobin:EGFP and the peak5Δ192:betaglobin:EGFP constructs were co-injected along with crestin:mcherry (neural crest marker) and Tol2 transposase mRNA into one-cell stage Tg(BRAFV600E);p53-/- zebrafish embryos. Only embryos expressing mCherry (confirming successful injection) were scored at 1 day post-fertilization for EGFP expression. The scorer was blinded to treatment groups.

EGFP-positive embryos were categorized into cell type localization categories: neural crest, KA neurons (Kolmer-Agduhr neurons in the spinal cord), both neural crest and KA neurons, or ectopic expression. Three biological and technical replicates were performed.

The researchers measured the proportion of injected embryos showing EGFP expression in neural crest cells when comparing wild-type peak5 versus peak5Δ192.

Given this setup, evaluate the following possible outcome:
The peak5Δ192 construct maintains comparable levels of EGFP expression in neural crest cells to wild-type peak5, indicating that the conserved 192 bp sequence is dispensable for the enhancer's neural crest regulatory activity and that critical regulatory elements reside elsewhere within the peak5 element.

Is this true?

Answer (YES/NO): NO